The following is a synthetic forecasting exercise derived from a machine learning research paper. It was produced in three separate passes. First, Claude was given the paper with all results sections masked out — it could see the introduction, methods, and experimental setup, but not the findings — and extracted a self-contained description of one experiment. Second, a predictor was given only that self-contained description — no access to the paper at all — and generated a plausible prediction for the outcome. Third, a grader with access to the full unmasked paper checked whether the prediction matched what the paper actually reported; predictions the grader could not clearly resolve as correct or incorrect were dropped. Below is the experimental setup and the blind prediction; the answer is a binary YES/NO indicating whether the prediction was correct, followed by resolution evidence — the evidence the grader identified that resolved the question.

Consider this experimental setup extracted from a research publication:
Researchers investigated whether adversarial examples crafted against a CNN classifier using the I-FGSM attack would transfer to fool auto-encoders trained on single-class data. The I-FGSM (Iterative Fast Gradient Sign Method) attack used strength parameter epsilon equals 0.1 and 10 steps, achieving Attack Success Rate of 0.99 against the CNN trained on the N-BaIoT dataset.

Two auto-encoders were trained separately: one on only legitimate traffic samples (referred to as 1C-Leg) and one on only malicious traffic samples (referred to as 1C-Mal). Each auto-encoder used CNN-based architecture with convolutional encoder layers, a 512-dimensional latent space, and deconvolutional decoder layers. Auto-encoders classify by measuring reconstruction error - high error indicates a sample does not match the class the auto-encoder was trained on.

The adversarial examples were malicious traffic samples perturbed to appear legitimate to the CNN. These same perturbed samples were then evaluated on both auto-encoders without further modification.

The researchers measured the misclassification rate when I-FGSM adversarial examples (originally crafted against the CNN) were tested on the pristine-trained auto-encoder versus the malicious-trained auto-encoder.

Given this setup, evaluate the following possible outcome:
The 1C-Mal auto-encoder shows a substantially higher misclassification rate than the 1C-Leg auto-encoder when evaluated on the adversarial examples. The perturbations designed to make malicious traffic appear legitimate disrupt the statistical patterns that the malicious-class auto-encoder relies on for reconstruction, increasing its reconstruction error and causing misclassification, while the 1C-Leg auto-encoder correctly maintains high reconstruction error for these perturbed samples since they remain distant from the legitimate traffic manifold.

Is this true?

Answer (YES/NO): YES